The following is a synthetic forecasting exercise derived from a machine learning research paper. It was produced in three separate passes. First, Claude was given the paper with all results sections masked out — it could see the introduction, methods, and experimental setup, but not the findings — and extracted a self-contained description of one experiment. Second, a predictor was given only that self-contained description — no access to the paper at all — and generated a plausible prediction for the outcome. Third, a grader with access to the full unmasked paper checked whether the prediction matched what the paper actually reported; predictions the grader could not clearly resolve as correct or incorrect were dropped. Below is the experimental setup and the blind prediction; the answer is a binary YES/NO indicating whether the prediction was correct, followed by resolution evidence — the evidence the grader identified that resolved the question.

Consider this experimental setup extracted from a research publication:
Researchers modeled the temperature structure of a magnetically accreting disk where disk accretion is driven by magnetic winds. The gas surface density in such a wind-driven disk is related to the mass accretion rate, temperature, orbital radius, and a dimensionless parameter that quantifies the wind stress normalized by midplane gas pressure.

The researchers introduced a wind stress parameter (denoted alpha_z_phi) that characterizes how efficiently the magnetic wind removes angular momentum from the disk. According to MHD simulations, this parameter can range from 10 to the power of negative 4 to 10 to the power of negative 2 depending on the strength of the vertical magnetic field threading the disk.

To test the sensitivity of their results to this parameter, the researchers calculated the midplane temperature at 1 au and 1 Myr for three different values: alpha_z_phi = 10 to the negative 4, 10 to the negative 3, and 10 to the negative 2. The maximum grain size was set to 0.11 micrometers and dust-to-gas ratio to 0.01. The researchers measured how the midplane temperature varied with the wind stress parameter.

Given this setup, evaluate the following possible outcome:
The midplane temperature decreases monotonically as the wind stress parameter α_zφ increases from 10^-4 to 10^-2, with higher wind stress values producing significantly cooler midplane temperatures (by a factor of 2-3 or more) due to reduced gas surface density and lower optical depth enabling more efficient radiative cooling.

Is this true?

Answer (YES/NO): NO